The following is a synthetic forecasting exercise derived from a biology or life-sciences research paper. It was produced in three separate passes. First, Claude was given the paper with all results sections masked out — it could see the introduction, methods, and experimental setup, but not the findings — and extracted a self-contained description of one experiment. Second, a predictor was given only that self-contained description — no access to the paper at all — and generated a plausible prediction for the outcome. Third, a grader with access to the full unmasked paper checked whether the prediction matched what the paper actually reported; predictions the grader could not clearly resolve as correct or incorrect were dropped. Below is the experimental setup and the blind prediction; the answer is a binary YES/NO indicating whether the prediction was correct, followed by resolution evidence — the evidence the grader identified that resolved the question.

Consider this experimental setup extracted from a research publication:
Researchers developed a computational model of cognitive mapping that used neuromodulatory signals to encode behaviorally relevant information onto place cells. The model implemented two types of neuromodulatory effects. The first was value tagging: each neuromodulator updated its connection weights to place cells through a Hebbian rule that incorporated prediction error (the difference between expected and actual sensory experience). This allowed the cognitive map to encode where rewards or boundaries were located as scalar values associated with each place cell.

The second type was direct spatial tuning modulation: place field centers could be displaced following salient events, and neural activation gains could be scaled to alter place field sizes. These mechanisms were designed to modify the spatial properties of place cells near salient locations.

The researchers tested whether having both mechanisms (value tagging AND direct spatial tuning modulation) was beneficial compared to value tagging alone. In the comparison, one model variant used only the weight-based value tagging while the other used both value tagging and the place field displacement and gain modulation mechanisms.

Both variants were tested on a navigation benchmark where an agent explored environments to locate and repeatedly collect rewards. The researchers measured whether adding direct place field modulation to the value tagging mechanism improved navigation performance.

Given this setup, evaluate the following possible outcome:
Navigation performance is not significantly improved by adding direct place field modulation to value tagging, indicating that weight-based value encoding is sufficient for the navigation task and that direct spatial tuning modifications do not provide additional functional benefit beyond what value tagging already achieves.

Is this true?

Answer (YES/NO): NO